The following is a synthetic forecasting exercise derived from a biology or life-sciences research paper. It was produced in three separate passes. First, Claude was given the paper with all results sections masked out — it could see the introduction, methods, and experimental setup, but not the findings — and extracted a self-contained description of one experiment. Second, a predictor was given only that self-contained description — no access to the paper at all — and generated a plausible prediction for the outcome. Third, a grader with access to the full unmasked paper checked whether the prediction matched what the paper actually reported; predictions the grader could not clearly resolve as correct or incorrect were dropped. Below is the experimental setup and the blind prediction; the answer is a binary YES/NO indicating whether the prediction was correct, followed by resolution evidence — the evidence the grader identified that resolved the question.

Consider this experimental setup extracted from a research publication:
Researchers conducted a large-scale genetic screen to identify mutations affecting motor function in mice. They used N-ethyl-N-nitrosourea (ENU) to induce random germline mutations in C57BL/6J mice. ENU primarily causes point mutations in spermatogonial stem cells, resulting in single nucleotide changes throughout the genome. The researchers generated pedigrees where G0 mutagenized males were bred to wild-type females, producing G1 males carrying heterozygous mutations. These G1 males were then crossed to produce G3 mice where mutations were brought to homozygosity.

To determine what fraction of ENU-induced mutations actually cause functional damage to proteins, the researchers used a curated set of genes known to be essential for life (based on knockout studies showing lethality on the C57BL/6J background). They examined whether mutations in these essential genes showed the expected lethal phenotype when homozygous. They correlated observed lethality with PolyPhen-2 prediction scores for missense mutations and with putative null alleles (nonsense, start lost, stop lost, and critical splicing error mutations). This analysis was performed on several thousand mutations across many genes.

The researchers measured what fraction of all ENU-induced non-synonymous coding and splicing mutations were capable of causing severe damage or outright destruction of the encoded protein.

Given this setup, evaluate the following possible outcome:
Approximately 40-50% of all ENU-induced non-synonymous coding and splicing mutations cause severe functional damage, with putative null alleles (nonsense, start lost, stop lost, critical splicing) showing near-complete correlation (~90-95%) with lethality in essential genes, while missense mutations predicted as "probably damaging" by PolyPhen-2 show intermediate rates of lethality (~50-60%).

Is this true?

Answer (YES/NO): NO